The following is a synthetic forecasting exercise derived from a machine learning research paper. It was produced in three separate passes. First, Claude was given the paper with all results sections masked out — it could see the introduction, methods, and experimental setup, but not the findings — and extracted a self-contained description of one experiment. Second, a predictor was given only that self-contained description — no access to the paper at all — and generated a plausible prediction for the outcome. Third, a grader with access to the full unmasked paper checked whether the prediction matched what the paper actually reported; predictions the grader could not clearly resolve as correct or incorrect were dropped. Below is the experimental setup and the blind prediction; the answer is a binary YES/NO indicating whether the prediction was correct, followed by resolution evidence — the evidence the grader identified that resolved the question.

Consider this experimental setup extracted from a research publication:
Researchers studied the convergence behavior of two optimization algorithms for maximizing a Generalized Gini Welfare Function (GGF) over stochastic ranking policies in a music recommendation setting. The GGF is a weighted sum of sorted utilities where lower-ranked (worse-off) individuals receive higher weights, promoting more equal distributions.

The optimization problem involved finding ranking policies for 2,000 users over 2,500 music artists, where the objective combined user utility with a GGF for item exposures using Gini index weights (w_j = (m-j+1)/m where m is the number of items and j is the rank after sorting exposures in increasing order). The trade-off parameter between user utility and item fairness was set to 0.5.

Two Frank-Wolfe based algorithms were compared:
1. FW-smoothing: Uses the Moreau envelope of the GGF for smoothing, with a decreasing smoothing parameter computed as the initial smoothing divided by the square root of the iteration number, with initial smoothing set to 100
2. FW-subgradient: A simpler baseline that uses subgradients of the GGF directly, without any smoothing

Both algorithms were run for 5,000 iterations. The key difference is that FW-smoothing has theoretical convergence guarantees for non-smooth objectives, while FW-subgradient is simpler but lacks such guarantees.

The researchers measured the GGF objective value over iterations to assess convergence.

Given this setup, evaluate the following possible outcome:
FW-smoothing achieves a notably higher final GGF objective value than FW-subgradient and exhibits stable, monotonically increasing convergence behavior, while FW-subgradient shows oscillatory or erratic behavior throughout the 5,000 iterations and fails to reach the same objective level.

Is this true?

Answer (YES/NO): NO